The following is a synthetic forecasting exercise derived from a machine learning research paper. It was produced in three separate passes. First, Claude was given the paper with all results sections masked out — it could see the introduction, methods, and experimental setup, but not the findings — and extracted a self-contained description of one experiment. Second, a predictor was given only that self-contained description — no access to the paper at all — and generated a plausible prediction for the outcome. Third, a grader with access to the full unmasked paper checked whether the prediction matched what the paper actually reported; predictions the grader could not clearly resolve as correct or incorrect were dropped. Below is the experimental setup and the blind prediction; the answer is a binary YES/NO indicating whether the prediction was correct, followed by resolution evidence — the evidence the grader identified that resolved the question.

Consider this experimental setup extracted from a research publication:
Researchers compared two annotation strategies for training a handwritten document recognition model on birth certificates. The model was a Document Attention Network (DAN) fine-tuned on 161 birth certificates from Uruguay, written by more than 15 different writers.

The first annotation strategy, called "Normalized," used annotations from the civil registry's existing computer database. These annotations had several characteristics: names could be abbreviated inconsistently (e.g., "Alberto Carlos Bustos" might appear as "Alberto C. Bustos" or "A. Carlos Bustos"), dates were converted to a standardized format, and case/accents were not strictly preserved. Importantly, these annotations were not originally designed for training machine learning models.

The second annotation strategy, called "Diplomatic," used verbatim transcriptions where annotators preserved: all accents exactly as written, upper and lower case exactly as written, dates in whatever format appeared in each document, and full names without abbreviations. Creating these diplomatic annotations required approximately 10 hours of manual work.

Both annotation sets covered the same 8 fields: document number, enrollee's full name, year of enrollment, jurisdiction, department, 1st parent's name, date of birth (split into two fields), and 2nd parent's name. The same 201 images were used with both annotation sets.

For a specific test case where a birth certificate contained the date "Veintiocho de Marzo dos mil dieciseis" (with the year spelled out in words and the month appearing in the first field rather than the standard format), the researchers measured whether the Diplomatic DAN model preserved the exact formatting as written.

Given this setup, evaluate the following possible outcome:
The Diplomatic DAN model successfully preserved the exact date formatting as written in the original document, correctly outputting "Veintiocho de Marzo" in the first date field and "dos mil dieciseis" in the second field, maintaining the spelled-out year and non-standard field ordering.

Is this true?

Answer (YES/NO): YES